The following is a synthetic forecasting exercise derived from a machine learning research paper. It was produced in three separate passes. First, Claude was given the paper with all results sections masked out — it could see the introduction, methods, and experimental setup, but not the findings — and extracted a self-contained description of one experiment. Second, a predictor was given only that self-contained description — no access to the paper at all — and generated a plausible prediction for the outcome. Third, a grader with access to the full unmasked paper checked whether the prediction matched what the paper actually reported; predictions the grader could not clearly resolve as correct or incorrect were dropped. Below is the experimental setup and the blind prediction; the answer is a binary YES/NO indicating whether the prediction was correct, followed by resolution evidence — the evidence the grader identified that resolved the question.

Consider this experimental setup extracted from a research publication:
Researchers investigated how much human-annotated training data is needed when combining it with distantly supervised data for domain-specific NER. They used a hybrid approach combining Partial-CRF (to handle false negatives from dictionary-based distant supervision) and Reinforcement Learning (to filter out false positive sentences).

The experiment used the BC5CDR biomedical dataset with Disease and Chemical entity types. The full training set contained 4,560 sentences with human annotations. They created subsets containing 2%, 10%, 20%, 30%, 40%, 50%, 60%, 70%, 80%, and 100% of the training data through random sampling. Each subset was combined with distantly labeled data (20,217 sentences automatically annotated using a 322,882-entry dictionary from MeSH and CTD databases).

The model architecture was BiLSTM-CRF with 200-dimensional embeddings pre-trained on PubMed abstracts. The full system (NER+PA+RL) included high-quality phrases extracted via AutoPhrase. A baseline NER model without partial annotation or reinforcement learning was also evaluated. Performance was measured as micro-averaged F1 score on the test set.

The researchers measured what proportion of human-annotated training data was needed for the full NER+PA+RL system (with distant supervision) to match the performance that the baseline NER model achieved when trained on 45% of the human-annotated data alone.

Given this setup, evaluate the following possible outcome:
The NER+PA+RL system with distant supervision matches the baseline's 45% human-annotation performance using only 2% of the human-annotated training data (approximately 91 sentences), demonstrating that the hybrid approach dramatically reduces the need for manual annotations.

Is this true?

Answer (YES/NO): YES